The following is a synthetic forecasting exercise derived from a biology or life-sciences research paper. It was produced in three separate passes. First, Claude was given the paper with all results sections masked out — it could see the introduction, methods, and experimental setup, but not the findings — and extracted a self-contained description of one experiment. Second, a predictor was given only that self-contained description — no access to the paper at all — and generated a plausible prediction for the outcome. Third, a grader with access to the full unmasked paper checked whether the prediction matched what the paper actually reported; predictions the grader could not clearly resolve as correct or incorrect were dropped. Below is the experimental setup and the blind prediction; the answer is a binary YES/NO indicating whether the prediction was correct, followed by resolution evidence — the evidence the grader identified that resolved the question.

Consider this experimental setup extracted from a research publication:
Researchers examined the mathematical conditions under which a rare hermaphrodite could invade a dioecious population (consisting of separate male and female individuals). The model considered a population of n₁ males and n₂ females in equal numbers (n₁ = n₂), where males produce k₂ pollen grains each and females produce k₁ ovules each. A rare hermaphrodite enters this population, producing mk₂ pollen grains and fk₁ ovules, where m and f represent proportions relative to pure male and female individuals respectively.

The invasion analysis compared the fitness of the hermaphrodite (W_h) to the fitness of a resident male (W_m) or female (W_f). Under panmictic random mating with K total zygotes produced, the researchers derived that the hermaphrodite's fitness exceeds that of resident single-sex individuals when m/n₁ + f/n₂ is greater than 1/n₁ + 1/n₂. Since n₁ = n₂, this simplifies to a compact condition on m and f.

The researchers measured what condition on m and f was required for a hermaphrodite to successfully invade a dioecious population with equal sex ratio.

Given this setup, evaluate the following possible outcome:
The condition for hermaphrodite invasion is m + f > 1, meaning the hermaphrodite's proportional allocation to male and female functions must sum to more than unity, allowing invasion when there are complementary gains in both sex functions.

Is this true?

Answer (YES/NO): YES